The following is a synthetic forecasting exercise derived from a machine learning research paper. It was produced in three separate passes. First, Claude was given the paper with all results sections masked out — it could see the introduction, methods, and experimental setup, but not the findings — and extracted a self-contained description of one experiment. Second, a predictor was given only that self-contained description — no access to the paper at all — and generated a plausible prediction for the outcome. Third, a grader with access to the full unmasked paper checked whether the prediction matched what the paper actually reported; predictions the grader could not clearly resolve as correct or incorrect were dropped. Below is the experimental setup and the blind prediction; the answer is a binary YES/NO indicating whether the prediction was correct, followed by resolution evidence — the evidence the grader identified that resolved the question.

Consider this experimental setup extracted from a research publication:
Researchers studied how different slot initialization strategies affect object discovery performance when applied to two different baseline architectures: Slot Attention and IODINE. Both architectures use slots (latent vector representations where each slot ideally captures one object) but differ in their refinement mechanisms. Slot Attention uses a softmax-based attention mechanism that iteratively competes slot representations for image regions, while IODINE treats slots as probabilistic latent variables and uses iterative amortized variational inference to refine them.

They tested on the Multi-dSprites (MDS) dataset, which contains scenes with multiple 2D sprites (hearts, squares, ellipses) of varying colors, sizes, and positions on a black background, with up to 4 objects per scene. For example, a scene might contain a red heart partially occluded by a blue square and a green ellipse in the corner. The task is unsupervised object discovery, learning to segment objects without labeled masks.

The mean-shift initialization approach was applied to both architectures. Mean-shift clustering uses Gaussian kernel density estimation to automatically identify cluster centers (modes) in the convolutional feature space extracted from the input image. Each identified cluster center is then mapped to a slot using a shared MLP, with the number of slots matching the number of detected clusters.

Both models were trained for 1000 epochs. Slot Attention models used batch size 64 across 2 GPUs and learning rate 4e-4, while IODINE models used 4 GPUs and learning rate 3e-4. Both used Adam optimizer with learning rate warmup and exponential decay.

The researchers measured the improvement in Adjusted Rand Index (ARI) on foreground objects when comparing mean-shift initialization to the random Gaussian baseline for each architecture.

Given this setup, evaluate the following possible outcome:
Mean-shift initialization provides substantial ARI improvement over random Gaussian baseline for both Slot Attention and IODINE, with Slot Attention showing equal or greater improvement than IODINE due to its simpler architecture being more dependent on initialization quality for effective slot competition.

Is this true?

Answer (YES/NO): NO